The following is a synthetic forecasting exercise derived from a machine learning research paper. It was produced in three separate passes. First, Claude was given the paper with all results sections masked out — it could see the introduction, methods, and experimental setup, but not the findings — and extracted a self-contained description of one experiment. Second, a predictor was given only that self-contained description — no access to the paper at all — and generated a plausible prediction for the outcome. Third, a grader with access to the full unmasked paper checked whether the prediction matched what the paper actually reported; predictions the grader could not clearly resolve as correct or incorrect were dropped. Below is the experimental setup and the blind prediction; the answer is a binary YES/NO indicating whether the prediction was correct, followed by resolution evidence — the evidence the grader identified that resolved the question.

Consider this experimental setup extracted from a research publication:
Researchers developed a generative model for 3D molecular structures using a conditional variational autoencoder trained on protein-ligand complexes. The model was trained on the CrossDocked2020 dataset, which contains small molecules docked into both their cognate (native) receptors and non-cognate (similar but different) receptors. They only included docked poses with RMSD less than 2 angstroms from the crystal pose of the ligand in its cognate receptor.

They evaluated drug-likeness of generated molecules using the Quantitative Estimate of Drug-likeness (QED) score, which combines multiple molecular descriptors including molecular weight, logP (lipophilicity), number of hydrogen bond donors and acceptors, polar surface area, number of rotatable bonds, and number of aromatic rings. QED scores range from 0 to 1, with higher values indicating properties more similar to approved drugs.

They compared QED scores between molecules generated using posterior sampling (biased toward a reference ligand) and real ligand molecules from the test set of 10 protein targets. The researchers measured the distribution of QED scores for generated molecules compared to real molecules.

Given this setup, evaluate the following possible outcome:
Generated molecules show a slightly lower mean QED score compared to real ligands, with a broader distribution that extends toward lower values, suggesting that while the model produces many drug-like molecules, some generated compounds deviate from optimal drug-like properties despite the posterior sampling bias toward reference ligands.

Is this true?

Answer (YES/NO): NO